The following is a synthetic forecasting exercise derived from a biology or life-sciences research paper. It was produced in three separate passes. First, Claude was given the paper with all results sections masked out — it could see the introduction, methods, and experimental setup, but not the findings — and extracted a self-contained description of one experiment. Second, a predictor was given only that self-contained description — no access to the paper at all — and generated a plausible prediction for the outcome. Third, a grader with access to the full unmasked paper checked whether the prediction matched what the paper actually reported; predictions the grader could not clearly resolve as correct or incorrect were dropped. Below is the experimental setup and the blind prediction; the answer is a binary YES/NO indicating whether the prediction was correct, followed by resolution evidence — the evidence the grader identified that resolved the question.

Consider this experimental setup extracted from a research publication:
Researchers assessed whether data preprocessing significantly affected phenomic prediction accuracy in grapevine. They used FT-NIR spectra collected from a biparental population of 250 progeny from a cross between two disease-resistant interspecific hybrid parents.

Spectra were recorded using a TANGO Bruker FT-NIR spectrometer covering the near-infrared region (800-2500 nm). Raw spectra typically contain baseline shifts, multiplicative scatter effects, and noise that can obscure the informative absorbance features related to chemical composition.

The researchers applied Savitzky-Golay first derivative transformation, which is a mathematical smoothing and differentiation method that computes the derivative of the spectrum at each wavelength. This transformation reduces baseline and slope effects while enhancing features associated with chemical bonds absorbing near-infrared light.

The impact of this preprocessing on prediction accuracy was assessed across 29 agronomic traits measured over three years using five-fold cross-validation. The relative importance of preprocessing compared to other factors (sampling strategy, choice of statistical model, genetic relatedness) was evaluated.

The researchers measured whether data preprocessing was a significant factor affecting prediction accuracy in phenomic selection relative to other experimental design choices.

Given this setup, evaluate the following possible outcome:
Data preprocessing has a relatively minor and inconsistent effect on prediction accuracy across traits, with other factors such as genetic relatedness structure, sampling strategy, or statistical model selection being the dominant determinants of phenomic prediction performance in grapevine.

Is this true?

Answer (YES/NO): NO